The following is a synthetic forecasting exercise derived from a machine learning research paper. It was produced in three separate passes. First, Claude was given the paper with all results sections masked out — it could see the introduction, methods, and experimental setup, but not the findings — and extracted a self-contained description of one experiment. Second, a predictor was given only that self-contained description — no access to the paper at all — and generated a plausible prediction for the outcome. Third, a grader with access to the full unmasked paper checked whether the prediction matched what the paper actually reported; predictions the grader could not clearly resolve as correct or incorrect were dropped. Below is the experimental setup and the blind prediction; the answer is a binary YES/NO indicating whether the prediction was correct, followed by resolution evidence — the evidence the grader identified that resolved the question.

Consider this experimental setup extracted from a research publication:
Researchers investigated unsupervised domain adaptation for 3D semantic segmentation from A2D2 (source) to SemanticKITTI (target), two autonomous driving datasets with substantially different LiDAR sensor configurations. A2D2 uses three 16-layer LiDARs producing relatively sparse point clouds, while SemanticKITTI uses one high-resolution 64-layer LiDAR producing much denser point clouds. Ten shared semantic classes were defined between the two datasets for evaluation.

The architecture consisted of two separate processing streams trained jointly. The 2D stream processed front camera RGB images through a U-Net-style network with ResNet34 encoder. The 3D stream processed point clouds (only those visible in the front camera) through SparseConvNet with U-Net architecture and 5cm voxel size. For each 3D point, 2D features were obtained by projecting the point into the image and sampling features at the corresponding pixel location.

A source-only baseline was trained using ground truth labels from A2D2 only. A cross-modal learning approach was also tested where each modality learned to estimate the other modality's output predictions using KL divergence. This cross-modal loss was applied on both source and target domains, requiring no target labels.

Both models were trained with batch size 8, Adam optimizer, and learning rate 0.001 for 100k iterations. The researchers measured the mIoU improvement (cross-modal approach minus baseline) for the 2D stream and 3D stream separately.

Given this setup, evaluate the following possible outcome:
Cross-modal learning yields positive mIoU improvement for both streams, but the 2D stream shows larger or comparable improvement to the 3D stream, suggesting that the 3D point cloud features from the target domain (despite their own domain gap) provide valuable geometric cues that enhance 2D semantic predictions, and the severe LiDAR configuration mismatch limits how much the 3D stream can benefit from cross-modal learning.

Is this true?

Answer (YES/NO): NO